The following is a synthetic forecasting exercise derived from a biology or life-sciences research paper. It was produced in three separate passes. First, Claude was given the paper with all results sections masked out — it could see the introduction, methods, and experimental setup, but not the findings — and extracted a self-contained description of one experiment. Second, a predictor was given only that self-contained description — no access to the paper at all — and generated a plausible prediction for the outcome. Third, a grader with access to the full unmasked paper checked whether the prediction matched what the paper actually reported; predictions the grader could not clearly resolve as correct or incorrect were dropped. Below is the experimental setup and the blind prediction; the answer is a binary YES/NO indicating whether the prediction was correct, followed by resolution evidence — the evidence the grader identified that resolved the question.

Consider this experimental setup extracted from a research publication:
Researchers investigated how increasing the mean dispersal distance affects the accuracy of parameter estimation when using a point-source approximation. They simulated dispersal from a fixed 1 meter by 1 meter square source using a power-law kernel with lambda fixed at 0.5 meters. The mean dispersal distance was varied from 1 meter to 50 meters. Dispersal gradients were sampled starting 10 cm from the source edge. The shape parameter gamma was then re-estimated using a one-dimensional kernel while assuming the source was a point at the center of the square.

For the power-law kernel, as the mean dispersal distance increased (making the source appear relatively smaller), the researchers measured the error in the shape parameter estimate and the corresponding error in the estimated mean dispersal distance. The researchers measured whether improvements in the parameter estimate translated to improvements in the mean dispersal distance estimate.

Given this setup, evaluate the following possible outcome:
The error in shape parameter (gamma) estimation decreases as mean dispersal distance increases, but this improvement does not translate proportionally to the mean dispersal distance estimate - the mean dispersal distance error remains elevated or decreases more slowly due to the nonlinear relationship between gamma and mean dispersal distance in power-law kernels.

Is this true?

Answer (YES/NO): NO